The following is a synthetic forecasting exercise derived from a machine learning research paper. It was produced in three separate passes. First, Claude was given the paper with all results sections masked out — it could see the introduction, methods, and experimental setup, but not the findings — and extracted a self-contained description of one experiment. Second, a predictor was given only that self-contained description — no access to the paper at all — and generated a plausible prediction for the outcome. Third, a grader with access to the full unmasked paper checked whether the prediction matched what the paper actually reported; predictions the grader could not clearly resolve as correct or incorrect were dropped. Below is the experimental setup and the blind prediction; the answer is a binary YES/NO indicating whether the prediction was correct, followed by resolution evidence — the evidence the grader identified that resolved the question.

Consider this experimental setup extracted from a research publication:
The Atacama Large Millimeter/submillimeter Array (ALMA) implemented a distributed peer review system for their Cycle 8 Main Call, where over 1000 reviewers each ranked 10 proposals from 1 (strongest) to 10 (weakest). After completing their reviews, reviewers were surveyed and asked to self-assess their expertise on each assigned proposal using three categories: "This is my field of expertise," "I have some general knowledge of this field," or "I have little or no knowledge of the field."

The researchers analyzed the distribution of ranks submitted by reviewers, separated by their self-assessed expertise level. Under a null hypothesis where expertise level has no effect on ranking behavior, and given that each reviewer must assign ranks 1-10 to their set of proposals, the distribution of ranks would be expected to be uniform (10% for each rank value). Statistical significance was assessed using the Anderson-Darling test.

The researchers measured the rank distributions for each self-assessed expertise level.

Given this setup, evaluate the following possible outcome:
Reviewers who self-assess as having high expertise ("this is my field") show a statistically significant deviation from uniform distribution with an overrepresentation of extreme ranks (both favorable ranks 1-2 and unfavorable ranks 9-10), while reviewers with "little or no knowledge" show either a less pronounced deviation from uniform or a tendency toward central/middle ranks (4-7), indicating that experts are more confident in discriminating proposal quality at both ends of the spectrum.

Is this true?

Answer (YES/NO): NO